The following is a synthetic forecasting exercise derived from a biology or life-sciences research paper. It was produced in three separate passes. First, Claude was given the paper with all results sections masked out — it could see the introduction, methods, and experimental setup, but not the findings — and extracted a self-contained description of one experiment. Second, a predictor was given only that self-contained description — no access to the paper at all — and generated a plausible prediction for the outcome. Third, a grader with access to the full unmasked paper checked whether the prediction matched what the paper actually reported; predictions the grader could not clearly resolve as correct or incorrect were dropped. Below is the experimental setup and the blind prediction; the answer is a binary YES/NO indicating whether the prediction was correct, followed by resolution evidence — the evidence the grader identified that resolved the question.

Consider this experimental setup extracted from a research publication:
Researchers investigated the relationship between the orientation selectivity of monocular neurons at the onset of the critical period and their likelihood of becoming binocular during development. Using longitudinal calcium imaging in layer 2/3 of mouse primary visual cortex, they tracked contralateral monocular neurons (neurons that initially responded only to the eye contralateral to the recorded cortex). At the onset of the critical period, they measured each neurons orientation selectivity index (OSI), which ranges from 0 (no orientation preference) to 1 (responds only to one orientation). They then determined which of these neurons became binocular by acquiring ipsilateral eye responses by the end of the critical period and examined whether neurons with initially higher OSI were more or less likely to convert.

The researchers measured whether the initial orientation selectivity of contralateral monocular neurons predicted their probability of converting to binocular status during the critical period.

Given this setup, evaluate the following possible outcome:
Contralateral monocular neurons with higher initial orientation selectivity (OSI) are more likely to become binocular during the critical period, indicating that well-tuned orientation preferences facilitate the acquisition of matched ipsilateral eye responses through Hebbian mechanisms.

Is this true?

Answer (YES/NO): YES